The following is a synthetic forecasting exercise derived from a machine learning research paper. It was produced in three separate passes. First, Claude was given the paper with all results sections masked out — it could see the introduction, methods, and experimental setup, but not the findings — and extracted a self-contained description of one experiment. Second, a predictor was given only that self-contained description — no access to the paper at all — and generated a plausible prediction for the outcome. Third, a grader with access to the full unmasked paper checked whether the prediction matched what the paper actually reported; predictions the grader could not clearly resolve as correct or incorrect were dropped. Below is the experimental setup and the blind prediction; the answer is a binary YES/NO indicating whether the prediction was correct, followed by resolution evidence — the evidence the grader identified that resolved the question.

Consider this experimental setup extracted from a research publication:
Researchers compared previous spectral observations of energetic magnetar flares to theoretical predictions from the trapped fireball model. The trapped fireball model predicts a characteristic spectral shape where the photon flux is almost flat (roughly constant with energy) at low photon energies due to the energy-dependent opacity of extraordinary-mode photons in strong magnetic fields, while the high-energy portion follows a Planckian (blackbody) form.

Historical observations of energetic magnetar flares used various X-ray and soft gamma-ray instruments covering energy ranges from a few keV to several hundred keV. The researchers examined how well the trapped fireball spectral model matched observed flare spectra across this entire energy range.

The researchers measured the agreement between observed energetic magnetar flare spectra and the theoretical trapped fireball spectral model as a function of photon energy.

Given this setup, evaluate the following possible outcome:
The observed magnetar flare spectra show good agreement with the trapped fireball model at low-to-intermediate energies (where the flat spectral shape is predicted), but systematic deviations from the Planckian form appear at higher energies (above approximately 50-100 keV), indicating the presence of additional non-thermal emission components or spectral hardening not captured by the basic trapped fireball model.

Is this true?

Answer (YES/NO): YES